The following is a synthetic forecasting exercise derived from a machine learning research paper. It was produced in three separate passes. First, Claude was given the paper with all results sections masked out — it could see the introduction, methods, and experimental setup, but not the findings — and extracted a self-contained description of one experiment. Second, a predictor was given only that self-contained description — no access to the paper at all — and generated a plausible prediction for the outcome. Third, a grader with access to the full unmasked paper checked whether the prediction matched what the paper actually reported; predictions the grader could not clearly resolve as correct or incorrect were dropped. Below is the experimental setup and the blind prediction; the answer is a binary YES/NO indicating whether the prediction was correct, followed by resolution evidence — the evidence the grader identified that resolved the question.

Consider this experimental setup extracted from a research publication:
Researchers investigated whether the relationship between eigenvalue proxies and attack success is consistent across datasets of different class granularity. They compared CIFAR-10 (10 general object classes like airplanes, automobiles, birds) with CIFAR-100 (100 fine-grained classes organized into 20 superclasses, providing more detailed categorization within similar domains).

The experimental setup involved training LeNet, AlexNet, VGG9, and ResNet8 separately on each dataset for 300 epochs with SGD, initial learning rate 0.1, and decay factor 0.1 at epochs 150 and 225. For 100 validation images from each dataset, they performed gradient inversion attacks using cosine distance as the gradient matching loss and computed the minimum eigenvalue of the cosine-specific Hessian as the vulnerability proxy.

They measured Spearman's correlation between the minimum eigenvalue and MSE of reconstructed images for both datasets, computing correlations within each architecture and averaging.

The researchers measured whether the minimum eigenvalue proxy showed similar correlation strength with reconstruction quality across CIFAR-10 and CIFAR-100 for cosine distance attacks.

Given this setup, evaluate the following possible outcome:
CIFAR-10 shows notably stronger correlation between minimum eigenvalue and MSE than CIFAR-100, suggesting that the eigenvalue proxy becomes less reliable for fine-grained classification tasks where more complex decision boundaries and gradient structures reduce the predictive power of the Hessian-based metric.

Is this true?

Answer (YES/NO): NO